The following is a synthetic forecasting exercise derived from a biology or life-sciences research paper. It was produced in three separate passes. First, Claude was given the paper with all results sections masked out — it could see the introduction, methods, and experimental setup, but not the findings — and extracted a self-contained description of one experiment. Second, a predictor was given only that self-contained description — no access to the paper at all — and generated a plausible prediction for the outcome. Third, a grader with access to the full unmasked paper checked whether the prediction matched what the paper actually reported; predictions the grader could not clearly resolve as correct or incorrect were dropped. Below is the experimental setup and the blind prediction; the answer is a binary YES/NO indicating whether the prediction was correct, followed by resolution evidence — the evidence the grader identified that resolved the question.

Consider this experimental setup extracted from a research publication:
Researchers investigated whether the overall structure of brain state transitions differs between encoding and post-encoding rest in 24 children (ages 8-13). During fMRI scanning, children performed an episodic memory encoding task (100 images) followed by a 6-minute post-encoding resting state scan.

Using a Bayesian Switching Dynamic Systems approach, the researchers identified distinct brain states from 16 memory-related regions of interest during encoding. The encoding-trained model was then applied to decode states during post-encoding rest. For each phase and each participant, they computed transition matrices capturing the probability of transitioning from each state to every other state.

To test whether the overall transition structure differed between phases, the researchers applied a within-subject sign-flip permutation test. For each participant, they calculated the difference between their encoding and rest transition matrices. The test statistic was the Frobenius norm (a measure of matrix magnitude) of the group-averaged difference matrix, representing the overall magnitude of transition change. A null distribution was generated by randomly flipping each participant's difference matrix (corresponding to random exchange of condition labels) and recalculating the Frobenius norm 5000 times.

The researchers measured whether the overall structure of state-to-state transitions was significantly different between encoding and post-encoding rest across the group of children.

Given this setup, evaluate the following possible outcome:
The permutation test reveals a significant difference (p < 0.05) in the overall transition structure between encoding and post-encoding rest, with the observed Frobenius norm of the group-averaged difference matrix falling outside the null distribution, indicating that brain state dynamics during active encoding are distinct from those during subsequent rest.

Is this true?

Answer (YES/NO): YES